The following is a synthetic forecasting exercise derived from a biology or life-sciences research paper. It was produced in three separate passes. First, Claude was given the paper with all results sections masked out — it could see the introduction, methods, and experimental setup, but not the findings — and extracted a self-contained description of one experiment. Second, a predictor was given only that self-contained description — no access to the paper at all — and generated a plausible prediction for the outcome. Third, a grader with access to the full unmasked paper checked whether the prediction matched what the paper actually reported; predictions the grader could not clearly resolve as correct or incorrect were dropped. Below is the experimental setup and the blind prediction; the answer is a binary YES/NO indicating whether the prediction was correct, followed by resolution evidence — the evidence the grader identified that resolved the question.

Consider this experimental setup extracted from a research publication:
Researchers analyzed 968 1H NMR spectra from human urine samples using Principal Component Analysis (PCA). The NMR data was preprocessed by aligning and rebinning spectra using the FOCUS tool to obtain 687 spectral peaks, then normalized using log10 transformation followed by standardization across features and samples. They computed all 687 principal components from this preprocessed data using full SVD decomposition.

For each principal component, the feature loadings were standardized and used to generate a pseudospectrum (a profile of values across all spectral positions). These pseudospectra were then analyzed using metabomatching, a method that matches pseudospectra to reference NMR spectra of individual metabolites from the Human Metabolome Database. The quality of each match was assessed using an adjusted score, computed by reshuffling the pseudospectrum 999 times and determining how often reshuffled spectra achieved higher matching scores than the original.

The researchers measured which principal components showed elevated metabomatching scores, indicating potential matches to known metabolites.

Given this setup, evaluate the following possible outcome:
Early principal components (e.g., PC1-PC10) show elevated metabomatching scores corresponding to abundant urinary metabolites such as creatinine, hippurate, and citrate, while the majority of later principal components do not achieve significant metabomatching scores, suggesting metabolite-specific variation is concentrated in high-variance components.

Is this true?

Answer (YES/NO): NO